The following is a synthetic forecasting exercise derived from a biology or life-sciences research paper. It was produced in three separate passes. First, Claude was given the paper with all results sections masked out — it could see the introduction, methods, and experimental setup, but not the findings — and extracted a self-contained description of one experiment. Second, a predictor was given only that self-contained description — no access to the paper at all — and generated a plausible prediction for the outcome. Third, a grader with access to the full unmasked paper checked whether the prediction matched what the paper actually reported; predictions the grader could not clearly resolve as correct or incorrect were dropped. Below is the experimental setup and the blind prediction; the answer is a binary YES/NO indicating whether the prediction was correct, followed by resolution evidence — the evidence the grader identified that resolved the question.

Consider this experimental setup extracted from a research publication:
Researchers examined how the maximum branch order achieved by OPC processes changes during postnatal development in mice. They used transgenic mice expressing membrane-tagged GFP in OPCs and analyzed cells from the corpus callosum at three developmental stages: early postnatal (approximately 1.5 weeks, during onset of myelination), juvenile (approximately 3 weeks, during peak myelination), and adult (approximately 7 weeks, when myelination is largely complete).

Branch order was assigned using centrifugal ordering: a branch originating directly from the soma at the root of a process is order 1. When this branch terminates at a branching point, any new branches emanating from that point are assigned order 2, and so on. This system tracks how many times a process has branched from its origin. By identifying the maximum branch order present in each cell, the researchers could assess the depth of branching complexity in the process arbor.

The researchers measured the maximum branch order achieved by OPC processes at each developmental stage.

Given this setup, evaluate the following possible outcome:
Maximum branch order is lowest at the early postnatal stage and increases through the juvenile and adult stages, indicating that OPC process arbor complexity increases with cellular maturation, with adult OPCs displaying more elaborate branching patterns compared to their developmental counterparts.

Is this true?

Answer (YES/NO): YES